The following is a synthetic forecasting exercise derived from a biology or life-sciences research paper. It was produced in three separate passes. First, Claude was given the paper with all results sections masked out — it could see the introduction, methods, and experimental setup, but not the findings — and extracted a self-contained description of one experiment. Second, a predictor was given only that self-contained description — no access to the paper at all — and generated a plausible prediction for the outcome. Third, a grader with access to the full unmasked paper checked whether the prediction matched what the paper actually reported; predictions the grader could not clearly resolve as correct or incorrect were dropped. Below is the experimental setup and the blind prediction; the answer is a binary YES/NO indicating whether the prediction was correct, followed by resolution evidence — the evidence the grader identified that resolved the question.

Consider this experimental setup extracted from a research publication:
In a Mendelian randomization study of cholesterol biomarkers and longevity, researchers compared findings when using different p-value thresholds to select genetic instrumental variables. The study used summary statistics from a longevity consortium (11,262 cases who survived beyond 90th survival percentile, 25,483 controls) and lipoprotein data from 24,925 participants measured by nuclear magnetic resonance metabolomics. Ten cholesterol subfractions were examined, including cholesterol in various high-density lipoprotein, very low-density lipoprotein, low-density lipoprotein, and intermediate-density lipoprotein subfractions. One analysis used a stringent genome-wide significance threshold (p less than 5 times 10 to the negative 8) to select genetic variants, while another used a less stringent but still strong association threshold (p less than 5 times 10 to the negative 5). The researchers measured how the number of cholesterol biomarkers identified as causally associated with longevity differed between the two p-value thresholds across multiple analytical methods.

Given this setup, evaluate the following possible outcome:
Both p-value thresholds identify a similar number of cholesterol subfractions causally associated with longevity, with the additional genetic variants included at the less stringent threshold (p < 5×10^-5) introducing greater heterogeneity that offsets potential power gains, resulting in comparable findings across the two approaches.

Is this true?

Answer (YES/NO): NO